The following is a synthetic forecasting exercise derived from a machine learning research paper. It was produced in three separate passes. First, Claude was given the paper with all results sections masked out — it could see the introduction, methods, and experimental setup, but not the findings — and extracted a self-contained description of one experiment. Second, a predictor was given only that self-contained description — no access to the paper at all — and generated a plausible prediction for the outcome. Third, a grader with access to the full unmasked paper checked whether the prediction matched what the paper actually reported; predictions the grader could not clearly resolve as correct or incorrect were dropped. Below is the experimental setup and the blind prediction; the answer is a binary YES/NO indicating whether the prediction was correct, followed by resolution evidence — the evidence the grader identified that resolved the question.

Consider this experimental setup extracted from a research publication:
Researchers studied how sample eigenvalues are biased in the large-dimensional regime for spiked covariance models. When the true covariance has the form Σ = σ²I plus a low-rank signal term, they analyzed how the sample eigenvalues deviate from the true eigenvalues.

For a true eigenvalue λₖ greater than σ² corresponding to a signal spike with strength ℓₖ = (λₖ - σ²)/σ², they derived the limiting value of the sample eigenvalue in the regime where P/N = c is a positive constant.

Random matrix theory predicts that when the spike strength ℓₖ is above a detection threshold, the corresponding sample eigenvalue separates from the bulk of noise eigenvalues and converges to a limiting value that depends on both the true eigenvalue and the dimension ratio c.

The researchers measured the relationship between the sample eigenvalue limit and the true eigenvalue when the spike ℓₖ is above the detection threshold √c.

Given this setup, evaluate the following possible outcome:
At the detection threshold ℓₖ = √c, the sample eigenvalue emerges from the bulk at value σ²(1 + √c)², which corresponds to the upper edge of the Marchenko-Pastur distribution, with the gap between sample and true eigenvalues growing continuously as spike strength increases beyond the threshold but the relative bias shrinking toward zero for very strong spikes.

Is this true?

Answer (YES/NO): NO